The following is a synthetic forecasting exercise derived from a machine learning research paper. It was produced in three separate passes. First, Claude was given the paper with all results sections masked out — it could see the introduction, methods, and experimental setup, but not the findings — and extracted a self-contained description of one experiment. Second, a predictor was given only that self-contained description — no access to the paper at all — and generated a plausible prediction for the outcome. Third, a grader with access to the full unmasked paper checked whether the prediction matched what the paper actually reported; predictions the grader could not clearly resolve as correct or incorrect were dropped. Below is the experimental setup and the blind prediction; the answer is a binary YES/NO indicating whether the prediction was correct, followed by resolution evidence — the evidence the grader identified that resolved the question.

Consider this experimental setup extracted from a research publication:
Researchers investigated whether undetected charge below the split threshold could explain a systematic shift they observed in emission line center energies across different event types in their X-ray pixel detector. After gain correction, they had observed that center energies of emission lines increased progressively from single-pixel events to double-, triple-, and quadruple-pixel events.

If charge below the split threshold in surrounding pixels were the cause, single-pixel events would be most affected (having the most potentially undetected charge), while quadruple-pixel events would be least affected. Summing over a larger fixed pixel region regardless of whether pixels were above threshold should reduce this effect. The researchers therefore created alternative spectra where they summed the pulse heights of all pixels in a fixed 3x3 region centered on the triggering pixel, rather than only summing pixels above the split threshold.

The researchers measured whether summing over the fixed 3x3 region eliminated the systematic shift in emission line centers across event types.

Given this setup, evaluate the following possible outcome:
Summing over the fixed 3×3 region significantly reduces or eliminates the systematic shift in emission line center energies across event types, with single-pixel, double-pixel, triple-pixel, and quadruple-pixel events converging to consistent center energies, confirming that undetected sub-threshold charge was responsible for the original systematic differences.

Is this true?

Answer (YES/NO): NO